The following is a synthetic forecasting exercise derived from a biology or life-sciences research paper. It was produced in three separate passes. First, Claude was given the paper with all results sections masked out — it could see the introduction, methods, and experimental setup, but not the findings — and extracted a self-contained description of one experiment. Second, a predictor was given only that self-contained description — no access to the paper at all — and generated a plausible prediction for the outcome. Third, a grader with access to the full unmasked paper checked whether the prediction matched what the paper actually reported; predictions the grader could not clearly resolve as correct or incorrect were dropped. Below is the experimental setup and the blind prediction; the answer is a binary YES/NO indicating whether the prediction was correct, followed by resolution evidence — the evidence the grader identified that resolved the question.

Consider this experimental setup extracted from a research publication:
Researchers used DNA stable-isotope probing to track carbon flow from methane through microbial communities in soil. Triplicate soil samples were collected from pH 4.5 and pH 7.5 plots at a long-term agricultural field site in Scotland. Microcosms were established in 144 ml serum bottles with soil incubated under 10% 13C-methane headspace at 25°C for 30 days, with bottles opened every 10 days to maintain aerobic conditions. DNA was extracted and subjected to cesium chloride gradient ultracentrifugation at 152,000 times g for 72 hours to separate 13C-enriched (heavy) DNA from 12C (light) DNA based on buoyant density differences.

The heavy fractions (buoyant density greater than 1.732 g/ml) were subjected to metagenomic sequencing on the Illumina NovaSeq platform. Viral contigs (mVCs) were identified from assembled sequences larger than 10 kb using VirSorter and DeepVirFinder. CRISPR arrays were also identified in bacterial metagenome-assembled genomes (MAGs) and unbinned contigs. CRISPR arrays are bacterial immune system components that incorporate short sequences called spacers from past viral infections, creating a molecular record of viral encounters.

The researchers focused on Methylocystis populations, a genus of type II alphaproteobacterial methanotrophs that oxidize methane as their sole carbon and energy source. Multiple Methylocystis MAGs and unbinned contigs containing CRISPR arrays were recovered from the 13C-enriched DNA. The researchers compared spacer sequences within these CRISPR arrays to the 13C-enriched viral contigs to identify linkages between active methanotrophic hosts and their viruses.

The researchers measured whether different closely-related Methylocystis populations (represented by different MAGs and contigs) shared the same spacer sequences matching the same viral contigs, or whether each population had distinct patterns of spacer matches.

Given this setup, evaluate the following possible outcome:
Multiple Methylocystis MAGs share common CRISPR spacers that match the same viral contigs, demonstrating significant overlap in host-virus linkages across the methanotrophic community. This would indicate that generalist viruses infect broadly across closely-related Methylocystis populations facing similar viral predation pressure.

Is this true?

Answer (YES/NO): NO